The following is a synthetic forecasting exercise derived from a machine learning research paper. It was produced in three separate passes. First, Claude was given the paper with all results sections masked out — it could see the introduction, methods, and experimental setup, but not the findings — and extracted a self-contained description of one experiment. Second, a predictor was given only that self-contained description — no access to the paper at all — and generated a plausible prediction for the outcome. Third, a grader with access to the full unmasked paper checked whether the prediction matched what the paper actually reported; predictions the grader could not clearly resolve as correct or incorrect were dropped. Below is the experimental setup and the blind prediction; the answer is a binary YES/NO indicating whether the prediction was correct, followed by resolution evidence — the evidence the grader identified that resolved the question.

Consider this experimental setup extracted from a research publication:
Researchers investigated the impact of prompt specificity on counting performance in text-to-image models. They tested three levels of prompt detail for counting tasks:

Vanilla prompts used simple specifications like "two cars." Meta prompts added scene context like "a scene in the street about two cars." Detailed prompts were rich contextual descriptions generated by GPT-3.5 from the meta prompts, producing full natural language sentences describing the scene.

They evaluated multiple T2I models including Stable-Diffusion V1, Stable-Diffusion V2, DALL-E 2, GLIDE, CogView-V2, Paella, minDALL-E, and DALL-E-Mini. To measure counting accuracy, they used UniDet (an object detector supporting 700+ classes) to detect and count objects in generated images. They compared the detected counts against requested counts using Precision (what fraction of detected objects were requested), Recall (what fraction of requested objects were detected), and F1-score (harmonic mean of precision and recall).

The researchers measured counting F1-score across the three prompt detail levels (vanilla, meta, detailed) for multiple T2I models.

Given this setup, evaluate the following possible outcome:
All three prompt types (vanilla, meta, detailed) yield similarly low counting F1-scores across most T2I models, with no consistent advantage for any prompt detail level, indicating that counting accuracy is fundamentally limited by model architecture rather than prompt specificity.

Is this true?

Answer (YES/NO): NO